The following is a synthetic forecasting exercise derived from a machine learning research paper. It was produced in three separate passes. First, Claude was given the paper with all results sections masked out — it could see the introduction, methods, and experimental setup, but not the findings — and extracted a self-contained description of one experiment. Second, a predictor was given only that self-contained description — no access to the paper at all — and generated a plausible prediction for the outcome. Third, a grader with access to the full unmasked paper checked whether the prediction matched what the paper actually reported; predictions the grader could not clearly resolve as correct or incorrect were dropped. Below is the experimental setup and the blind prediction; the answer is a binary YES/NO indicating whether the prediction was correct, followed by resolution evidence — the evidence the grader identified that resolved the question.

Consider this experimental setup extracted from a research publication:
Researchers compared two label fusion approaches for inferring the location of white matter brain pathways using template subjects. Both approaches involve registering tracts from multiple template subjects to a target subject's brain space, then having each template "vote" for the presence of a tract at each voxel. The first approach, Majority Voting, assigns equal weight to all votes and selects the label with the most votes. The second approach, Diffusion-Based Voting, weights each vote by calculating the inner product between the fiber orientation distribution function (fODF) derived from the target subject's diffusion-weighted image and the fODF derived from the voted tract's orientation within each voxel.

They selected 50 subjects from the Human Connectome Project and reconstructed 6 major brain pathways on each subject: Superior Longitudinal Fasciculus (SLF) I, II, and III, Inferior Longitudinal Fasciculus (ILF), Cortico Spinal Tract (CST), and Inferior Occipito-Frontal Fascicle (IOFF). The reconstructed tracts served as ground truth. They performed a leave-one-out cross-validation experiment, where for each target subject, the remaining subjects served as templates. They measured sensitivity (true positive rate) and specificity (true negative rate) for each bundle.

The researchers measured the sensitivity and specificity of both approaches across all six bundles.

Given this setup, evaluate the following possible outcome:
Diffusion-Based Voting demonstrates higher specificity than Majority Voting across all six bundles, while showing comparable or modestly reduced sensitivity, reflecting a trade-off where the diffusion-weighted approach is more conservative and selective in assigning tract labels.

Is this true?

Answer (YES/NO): YES